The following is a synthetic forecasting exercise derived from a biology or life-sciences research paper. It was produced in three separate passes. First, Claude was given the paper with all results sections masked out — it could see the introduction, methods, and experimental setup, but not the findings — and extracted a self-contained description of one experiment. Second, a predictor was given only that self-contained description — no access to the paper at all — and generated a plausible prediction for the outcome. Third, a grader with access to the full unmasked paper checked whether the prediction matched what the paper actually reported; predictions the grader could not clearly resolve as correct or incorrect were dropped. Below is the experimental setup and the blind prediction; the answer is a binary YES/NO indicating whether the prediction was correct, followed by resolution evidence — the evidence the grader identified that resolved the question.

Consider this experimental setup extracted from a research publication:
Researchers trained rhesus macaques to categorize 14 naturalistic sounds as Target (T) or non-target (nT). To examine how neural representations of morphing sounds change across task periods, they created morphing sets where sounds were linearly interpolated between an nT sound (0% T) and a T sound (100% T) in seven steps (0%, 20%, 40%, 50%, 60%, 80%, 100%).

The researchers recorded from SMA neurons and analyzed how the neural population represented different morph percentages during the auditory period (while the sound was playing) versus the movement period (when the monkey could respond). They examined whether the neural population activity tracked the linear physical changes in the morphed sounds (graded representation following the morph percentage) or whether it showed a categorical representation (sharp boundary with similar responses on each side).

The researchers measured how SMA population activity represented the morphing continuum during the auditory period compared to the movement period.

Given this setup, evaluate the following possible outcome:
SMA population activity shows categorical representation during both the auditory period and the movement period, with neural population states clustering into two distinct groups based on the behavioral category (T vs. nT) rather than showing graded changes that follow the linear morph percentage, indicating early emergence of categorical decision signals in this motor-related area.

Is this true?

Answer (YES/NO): NO